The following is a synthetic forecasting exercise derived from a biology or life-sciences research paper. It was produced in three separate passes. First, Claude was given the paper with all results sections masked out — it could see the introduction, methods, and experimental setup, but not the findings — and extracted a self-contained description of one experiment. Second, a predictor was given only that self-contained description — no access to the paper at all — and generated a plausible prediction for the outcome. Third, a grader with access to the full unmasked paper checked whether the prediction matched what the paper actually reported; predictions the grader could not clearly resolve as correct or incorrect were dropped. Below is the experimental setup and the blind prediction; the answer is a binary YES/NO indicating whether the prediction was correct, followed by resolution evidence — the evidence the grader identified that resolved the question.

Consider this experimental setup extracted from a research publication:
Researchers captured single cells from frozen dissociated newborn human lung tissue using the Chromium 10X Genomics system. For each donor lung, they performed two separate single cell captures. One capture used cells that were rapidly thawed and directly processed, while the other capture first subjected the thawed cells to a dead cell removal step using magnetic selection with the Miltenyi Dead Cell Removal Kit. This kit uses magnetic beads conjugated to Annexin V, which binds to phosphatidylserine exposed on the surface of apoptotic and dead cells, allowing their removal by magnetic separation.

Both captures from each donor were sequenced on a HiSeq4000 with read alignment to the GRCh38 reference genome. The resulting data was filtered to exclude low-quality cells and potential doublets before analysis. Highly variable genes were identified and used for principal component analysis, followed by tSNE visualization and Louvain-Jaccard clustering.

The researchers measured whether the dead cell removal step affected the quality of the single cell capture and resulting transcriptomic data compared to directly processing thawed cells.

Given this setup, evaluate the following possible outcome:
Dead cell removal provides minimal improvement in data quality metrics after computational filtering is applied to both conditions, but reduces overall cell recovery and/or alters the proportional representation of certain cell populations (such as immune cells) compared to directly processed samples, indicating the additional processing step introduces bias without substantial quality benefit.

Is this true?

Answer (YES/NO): NO